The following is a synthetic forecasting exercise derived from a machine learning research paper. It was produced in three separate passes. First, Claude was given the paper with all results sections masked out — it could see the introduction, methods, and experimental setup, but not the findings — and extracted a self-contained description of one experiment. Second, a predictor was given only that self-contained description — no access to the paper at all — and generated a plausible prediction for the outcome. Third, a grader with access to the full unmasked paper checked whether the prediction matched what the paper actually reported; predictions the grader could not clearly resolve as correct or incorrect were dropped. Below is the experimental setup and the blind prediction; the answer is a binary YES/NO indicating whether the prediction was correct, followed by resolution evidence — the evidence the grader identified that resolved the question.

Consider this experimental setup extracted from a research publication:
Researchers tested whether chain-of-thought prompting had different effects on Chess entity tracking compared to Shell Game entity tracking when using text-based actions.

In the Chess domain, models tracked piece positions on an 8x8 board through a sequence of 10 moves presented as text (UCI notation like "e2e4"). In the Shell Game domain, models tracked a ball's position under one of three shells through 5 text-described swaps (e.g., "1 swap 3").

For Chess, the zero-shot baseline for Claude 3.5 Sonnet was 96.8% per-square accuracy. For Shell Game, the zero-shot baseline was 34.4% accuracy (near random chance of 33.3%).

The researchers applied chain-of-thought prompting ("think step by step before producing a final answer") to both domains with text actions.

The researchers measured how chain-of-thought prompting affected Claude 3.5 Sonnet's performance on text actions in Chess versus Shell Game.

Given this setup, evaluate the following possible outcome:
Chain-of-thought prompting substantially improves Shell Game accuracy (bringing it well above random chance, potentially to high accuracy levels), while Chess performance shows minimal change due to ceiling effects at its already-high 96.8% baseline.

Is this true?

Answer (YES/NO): YES